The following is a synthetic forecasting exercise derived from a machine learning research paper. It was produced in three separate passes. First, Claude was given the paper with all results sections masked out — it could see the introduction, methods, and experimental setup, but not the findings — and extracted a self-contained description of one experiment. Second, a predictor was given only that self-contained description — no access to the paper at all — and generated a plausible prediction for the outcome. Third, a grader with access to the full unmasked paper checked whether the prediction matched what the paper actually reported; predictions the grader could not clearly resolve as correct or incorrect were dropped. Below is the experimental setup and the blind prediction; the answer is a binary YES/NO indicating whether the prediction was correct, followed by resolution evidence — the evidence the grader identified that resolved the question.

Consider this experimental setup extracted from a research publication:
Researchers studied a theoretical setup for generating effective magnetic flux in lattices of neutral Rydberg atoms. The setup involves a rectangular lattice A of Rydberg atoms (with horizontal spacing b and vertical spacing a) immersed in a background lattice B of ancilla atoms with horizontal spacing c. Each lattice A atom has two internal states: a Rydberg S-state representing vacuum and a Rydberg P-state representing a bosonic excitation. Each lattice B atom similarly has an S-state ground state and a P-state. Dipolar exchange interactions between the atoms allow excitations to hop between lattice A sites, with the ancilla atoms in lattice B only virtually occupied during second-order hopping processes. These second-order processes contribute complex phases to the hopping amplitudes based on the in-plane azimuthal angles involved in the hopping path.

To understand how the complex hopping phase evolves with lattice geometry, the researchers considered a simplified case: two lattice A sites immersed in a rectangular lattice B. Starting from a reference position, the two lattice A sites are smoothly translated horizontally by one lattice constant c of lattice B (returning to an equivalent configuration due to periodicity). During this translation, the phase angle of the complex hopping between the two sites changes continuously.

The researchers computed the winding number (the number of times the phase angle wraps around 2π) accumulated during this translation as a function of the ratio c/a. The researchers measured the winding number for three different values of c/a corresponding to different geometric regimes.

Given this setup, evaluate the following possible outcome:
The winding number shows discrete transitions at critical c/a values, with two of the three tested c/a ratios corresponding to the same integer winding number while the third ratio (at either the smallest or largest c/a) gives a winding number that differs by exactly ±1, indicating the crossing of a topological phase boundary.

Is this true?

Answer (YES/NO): NO